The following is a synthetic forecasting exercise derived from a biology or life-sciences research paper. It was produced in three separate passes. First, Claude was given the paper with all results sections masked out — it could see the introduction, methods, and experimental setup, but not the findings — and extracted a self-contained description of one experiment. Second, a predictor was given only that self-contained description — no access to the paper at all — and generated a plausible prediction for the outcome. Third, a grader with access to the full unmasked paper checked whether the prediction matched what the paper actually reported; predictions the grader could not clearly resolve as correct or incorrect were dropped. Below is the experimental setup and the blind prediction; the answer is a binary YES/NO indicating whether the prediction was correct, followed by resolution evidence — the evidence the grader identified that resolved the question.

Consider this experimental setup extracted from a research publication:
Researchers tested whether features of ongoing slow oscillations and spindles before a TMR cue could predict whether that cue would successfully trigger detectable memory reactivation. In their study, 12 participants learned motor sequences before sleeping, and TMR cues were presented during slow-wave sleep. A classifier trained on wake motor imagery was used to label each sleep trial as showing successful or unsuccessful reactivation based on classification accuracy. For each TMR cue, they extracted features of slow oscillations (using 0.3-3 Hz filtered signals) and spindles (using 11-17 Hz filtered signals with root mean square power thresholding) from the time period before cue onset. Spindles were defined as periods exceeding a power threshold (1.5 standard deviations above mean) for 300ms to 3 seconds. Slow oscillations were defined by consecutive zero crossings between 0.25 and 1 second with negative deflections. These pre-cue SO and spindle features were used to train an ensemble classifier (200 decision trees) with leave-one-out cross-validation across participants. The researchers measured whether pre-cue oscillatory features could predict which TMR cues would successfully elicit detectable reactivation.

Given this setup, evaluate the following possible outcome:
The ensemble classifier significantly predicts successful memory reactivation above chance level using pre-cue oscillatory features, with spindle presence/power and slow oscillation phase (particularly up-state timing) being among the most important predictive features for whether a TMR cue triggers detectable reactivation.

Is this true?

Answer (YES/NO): NO